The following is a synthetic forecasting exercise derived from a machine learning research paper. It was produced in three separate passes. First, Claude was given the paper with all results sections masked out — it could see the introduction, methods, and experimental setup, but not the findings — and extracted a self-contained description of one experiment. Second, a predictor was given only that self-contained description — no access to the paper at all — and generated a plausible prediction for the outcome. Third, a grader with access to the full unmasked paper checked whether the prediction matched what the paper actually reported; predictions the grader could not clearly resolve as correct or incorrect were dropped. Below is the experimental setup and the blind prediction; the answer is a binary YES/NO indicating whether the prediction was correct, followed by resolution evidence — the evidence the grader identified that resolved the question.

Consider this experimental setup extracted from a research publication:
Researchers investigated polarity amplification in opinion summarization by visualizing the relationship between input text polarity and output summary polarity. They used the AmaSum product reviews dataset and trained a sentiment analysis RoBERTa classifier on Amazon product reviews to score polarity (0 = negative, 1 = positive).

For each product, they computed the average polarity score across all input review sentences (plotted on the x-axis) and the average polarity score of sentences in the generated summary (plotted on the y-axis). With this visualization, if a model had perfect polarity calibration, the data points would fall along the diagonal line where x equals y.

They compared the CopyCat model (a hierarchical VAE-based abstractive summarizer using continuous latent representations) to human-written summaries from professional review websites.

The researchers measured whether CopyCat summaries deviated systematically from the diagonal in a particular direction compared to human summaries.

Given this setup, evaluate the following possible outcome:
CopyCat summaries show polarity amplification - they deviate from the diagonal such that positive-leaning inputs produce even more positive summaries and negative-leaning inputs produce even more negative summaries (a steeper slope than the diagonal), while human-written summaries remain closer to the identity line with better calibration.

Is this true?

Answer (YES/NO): NO